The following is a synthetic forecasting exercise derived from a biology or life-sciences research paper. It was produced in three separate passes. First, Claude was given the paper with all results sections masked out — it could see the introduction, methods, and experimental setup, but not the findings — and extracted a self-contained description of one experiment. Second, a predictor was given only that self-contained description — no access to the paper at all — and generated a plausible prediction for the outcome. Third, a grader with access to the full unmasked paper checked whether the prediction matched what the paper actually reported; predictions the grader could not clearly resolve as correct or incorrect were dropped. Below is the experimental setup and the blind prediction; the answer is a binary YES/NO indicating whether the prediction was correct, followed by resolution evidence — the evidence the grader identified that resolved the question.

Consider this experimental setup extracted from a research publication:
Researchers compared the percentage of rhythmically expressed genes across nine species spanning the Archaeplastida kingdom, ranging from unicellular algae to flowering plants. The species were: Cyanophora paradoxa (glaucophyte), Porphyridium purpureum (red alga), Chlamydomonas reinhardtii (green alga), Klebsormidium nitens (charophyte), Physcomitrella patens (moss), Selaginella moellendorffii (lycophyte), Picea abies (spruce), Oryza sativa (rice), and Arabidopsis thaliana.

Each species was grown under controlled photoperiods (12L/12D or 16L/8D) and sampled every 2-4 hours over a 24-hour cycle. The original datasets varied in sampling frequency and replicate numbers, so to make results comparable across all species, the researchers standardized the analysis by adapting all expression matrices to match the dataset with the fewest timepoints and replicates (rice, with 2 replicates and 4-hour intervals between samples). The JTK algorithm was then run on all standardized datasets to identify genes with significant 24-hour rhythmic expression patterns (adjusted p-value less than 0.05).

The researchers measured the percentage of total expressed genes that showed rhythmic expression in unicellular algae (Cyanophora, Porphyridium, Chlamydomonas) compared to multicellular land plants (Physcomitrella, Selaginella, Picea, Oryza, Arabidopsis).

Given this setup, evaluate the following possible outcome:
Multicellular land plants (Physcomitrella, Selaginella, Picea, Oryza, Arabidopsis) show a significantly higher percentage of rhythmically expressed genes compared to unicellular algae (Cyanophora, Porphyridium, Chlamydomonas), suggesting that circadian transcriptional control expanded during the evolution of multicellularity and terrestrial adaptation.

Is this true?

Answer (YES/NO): NO